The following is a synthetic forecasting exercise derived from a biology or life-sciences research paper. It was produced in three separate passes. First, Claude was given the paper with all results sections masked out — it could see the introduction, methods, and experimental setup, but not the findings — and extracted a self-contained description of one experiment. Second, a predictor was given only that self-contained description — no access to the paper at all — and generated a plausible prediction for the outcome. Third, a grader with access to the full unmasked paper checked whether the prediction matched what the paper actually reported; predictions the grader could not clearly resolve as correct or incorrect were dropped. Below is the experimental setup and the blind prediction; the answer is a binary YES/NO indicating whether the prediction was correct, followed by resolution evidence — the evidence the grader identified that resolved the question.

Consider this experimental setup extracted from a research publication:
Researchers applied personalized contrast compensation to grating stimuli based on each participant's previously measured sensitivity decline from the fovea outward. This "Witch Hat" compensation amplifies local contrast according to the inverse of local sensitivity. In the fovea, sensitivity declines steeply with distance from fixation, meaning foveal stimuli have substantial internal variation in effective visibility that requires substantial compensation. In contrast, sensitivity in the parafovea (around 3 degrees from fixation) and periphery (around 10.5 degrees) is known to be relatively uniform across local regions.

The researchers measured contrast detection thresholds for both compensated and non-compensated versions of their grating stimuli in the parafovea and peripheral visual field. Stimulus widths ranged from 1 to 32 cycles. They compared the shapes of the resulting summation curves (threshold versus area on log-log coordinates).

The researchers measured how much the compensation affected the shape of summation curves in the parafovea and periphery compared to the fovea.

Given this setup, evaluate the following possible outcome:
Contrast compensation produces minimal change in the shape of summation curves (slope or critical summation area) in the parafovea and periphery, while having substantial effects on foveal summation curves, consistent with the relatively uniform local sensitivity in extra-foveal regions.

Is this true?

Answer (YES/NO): YES